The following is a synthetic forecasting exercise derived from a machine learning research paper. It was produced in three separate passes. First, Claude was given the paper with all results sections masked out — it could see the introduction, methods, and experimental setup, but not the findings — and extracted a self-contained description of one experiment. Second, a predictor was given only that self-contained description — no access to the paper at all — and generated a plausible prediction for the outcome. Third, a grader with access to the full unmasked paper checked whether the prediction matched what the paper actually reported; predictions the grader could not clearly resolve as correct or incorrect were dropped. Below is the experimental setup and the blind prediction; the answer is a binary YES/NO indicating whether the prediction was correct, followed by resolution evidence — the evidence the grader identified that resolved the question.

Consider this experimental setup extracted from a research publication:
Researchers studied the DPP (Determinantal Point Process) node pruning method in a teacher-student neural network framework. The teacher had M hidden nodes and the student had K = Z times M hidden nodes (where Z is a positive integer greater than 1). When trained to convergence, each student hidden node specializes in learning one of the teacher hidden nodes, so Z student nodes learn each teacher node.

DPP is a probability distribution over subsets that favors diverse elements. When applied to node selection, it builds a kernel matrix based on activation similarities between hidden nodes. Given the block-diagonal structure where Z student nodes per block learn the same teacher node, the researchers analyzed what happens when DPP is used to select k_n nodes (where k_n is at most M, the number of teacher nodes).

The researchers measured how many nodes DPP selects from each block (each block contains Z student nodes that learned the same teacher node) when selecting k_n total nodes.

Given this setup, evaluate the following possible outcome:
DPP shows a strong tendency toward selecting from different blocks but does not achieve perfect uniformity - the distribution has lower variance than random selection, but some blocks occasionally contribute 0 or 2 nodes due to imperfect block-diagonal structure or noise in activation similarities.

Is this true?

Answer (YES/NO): NO